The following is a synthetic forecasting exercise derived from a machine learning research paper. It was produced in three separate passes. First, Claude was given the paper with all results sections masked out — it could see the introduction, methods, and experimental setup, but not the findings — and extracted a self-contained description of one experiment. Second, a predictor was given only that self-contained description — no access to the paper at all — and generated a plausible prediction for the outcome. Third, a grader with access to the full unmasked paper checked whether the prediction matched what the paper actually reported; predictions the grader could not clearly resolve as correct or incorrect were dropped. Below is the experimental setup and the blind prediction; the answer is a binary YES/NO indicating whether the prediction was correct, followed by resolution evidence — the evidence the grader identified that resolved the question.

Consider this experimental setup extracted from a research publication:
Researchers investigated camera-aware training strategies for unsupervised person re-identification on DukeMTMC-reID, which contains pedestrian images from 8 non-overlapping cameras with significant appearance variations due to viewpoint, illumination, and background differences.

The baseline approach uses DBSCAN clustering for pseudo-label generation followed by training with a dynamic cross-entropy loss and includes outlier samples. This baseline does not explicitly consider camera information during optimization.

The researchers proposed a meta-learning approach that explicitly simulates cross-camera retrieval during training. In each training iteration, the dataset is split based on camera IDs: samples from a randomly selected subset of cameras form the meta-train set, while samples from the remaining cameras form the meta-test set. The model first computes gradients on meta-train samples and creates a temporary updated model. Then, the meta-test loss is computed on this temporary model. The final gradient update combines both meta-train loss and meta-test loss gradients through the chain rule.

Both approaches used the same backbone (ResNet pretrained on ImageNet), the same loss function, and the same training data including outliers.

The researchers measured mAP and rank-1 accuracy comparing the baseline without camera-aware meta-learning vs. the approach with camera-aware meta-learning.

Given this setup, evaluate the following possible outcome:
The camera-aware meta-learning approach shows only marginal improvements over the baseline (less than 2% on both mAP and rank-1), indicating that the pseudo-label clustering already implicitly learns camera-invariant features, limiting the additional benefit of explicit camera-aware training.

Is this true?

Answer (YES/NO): NO